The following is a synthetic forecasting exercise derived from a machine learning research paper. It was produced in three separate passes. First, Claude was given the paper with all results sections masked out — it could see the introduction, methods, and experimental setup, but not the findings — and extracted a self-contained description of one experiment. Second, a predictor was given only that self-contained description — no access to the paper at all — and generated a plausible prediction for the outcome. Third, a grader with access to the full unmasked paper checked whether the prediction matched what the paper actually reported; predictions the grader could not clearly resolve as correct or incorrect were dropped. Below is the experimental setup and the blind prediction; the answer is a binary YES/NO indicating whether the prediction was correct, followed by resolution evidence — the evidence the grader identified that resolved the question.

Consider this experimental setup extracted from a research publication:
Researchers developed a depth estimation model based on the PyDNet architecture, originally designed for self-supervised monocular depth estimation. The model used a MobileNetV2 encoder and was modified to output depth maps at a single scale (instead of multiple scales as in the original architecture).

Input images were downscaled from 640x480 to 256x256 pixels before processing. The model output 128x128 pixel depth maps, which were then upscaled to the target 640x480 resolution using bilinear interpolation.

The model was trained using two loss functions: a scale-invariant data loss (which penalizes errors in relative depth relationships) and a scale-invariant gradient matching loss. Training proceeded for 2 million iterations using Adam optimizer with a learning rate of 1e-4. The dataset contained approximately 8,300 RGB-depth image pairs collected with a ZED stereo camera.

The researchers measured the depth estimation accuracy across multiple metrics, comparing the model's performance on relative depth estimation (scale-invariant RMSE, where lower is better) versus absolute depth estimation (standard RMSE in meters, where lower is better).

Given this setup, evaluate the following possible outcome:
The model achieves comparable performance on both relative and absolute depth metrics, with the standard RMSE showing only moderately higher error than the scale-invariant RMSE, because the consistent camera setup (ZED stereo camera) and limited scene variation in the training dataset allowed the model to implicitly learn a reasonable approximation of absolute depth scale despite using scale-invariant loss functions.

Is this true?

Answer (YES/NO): NO